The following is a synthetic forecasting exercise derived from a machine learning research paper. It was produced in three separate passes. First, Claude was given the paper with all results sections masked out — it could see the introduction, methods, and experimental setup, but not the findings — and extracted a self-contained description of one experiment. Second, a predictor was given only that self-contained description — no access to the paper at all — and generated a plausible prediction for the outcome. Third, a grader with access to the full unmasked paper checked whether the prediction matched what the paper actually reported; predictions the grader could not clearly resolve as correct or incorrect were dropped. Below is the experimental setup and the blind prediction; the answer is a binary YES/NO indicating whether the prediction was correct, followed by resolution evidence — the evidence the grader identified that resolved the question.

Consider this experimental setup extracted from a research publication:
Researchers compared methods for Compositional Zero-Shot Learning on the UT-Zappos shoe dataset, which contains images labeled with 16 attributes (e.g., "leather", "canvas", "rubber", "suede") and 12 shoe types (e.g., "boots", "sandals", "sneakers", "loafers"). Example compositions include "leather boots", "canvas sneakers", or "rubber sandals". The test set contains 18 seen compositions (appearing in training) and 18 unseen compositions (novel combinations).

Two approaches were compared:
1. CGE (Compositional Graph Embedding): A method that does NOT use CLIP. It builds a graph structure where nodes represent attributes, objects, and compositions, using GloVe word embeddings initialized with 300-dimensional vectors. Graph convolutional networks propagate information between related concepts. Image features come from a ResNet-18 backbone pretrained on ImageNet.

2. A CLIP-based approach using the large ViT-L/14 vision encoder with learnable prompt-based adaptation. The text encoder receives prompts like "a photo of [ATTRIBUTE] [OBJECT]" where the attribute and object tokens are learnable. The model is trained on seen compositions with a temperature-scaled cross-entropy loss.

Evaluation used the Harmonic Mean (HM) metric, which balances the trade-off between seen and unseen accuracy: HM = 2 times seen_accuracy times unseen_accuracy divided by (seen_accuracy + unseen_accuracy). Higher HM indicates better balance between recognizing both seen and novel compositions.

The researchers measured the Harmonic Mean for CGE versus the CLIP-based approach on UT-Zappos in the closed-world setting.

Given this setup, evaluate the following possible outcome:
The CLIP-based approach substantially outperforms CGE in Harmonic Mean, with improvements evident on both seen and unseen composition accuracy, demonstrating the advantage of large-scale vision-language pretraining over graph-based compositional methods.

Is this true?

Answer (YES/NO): NO